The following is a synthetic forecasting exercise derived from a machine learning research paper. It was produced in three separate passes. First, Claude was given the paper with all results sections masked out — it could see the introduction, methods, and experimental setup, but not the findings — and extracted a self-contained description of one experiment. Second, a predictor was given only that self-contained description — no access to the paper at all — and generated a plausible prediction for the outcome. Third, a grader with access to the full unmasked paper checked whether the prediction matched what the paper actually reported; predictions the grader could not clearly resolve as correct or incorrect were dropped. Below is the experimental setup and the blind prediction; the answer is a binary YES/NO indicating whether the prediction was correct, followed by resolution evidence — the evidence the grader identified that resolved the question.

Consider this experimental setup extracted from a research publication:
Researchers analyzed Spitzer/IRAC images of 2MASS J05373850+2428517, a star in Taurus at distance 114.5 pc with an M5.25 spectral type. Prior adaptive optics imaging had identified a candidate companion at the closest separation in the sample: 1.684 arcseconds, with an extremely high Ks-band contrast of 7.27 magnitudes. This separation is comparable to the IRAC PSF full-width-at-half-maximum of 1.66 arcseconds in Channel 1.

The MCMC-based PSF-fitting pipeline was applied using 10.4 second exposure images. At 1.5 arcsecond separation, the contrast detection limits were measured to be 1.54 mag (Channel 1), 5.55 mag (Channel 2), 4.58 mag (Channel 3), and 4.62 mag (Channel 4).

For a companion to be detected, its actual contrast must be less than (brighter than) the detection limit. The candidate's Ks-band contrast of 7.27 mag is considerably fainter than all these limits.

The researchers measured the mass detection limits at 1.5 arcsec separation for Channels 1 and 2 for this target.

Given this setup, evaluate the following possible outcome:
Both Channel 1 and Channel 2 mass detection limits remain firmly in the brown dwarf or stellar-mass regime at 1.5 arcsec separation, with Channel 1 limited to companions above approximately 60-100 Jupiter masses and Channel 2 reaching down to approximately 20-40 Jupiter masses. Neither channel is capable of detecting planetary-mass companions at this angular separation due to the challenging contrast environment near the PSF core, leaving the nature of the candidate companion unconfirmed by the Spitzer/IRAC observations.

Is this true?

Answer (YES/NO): NO